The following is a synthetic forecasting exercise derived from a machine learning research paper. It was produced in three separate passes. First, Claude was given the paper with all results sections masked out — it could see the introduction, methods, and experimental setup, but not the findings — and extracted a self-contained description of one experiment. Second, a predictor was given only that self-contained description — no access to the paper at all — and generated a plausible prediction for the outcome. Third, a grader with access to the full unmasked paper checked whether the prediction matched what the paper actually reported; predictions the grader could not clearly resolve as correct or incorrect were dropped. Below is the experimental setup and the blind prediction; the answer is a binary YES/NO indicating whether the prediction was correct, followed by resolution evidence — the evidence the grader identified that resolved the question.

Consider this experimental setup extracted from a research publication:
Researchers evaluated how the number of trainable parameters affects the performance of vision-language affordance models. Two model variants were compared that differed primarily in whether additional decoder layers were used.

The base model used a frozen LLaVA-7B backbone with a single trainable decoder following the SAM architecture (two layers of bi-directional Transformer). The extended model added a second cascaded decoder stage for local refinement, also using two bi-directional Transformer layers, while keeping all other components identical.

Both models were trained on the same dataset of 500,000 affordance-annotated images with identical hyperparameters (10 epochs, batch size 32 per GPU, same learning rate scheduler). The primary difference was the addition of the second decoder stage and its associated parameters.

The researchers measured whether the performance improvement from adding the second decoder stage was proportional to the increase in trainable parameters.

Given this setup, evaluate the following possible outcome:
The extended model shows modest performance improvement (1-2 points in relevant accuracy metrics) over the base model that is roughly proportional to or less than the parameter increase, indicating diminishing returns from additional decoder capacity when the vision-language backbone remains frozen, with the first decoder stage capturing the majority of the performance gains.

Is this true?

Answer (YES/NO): NO